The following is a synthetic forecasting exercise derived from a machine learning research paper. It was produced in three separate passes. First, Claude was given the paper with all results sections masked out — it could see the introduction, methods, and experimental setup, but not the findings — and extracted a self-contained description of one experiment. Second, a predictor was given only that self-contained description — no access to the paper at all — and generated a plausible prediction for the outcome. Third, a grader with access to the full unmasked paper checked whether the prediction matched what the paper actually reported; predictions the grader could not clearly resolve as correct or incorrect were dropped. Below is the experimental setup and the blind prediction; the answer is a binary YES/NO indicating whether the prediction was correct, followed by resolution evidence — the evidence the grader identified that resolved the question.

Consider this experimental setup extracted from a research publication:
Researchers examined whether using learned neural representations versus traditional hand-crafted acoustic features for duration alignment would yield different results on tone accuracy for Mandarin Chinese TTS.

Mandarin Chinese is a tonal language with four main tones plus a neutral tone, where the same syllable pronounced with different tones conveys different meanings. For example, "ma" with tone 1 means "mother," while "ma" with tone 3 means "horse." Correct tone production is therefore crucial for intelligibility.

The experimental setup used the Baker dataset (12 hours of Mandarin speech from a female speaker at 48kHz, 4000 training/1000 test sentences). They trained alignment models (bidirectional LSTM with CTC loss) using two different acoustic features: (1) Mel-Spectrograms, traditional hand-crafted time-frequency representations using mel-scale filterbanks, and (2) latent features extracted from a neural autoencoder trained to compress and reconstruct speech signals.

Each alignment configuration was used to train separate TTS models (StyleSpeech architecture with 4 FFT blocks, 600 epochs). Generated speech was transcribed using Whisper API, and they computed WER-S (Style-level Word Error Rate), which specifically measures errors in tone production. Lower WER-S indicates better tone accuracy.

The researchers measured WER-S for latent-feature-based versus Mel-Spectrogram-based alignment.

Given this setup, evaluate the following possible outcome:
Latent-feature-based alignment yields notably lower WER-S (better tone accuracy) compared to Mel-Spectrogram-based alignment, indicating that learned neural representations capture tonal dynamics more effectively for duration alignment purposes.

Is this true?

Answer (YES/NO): NO